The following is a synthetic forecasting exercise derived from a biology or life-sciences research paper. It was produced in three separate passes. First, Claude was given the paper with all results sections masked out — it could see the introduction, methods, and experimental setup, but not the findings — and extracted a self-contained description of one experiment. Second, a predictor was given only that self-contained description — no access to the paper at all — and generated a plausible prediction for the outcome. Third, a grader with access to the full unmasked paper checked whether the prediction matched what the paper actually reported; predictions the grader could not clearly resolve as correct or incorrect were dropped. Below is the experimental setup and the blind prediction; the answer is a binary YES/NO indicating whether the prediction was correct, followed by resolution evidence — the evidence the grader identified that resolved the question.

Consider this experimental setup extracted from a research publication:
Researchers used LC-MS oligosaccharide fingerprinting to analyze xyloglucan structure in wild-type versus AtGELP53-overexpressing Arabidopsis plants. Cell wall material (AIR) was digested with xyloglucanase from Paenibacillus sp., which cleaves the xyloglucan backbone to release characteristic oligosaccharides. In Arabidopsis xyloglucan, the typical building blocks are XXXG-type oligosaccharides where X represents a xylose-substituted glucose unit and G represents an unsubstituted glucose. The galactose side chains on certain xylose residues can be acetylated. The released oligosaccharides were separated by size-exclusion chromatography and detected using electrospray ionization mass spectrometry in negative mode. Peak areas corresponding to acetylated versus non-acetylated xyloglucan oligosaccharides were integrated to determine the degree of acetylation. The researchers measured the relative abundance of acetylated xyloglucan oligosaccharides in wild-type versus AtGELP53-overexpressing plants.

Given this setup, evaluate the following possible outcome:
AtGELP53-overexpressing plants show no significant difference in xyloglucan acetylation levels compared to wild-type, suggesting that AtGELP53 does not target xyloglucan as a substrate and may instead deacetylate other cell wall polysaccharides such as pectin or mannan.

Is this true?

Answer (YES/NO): NO